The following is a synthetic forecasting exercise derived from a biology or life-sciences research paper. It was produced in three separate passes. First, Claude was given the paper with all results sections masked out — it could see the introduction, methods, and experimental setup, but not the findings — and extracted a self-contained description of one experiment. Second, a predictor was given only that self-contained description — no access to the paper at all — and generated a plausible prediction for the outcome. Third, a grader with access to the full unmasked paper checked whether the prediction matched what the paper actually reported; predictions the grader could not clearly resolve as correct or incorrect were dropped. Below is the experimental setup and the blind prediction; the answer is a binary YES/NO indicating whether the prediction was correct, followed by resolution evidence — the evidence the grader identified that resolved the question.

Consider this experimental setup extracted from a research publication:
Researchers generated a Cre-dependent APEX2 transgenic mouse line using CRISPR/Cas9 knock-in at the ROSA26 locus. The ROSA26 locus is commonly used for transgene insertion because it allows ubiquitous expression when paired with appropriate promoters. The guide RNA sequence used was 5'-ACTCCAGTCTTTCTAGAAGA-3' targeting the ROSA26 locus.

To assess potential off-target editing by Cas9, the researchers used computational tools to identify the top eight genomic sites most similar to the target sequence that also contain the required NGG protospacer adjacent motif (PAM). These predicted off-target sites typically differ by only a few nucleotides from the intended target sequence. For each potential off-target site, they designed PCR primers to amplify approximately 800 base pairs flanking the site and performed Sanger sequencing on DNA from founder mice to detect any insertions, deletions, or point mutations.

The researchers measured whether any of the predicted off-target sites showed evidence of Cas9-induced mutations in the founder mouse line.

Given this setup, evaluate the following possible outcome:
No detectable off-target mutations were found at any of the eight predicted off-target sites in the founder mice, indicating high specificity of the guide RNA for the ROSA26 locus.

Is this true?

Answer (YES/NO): NO